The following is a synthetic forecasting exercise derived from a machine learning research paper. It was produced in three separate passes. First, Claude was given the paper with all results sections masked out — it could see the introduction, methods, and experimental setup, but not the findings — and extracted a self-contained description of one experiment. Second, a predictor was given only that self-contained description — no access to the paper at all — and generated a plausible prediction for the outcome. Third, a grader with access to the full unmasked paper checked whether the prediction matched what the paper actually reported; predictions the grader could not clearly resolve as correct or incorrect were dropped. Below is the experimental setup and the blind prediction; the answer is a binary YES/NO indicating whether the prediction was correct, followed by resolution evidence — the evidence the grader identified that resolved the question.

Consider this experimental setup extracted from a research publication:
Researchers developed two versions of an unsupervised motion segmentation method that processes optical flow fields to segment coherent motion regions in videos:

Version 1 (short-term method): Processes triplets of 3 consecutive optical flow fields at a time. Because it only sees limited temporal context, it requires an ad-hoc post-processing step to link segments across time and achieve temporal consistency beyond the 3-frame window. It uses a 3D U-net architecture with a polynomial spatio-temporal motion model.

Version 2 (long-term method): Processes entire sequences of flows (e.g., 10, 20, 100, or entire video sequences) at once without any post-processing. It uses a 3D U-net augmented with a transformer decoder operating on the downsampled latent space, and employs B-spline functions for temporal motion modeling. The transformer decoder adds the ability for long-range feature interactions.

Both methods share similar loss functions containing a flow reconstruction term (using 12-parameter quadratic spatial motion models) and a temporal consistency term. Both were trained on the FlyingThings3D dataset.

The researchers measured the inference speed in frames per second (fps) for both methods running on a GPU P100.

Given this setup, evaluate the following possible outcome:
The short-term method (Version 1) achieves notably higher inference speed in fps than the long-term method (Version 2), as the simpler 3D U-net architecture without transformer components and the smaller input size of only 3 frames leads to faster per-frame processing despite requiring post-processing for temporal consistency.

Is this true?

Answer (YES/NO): NO